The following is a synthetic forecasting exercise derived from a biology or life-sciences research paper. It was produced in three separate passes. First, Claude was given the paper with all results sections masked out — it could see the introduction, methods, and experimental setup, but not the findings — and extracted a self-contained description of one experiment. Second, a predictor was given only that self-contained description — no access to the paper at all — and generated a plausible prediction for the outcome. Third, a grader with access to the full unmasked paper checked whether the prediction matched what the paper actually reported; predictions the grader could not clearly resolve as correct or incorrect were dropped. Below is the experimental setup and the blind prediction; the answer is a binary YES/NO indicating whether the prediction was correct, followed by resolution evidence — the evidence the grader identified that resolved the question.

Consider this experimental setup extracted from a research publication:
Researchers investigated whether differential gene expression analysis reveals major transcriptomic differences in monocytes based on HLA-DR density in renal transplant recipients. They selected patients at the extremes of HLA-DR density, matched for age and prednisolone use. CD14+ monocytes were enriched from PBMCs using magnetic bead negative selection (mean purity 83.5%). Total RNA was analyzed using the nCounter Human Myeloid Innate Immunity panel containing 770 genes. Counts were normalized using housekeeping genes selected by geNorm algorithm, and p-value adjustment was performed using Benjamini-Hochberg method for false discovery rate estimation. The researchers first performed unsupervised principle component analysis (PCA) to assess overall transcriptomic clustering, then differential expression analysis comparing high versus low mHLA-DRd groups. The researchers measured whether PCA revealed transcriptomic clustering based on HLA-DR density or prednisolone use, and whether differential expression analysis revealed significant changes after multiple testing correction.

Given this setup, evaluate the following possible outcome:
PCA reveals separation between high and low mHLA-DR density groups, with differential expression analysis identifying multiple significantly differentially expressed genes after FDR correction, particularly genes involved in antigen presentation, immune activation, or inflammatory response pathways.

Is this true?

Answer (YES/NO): NO